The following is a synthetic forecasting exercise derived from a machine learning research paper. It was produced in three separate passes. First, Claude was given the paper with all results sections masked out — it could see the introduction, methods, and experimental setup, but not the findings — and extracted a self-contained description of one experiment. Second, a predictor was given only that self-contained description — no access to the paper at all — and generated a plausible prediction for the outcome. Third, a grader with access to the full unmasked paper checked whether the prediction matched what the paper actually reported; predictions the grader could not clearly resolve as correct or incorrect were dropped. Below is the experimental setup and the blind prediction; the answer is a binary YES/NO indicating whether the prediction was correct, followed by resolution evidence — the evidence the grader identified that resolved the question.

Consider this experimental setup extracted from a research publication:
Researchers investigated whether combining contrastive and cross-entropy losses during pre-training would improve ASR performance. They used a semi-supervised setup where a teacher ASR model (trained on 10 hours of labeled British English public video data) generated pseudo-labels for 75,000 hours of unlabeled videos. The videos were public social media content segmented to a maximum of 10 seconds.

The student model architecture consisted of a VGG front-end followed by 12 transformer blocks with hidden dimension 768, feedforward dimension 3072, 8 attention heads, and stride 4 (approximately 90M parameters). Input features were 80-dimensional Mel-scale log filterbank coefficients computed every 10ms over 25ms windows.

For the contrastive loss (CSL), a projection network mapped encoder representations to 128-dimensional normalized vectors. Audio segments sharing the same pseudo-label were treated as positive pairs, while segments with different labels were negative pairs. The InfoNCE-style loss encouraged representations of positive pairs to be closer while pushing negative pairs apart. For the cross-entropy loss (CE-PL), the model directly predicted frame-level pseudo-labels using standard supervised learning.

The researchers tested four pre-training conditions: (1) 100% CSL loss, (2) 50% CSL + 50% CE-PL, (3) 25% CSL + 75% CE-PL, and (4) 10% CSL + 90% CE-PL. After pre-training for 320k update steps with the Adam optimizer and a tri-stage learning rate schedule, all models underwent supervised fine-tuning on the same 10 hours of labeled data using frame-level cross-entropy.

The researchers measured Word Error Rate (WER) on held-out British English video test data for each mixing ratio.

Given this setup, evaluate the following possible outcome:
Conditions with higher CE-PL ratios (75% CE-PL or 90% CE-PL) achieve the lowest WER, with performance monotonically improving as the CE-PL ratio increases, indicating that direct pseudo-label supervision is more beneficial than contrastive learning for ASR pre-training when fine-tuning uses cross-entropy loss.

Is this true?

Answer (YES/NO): NO